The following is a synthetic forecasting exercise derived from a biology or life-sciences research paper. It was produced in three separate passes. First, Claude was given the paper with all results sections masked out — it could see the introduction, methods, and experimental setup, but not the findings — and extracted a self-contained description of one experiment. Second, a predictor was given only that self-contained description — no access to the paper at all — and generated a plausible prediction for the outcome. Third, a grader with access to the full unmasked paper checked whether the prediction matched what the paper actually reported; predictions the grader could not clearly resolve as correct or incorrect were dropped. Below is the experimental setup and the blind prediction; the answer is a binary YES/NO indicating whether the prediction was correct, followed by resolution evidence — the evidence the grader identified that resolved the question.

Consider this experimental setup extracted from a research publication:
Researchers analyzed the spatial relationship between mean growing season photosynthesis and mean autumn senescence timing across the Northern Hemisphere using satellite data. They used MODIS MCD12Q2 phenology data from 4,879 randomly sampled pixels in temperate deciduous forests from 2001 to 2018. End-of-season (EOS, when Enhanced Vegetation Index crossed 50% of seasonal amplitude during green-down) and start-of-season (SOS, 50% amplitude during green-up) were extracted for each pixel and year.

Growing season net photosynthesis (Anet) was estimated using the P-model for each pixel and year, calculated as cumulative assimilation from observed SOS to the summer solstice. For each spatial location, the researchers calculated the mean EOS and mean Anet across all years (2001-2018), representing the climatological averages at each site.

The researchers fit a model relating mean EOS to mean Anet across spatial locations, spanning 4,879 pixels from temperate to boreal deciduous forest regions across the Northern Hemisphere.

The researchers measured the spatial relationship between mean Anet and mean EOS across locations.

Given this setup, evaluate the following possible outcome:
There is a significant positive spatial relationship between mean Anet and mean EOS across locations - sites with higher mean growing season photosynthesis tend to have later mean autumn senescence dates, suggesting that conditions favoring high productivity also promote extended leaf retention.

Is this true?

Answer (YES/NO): YES